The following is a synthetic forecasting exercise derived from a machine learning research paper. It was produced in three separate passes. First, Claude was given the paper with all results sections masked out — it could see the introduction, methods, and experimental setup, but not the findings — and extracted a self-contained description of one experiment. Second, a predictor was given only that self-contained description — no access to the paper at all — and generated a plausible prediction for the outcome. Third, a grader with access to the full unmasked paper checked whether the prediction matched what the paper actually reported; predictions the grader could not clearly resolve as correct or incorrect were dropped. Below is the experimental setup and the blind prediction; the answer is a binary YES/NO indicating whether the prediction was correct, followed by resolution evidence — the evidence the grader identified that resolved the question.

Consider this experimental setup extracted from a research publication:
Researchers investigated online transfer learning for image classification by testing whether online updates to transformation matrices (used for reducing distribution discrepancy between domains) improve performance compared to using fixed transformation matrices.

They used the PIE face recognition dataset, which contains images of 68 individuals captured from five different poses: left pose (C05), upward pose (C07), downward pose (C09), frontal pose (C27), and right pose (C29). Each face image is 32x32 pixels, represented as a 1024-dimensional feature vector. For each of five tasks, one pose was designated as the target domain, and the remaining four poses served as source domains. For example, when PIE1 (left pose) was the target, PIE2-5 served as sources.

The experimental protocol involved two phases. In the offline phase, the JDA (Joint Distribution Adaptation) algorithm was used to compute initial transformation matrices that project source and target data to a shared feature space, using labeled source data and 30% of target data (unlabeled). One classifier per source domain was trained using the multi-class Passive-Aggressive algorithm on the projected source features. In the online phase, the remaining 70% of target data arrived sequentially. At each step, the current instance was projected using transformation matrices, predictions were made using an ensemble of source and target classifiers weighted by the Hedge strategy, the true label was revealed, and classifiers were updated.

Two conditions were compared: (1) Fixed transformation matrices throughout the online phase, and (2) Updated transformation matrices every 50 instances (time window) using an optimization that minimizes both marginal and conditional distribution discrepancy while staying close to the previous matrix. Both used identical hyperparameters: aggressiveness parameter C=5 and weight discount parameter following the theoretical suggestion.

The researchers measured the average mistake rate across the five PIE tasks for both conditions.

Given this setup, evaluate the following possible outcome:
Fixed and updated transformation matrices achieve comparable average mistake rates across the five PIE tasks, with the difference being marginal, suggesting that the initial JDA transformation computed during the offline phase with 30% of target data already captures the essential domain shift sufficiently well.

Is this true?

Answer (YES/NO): NO